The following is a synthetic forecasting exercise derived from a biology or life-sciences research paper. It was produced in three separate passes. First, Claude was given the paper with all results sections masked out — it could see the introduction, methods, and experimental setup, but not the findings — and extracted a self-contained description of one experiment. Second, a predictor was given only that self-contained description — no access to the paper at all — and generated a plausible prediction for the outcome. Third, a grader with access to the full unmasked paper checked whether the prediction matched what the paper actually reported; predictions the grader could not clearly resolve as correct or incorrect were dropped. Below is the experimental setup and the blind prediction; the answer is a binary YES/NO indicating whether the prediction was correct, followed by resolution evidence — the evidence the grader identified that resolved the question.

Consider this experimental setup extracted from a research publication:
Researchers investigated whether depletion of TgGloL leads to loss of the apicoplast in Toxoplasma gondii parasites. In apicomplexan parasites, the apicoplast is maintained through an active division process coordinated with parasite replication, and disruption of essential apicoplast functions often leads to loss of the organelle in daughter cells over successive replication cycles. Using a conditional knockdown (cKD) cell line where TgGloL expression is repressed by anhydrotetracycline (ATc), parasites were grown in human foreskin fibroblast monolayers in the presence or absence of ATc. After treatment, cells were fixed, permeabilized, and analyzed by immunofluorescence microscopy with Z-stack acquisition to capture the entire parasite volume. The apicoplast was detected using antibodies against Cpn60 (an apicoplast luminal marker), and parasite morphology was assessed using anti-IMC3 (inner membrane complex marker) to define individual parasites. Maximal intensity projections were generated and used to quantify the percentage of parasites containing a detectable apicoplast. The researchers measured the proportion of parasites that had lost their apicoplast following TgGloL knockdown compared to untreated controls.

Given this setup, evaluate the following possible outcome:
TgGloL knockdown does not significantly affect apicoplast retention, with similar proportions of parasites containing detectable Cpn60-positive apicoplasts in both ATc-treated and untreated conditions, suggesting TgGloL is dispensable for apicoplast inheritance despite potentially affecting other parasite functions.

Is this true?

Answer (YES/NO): NO